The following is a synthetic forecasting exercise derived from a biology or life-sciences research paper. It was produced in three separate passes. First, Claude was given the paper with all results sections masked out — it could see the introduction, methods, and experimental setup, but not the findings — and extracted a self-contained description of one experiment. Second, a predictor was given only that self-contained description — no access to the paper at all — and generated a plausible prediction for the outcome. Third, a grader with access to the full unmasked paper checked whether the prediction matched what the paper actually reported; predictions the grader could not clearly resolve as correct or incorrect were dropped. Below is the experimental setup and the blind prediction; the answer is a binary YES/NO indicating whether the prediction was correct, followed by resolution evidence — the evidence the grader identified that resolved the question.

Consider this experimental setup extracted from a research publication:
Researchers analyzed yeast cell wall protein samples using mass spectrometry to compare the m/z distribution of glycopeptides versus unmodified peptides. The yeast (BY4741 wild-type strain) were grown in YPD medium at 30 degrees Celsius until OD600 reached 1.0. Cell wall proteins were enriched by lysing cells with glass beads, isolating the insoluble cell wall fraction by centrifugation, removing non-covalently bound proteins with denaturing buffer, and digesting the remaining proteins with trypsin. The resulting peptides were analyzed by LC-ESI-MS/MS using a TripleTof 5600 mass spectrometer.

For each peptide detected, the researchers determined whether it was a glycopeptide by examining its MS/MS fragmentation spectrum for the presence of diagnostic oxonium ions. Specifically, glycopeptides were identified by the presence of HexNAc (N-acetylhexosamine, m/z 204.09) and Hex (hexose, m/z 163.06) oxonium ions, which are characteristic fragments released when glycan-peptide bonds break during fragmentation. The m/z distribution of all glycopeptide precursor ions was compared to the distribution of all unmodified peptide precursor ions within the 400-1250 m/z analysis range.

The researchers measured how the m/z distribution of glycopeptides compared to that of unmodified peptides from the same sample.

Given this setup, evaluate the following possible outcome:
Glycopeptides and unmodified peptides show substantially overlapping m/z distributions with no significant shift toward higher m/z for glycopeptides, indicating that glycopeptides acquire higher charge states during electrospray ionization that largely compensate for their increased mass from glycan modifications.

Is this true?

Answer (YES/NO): NO